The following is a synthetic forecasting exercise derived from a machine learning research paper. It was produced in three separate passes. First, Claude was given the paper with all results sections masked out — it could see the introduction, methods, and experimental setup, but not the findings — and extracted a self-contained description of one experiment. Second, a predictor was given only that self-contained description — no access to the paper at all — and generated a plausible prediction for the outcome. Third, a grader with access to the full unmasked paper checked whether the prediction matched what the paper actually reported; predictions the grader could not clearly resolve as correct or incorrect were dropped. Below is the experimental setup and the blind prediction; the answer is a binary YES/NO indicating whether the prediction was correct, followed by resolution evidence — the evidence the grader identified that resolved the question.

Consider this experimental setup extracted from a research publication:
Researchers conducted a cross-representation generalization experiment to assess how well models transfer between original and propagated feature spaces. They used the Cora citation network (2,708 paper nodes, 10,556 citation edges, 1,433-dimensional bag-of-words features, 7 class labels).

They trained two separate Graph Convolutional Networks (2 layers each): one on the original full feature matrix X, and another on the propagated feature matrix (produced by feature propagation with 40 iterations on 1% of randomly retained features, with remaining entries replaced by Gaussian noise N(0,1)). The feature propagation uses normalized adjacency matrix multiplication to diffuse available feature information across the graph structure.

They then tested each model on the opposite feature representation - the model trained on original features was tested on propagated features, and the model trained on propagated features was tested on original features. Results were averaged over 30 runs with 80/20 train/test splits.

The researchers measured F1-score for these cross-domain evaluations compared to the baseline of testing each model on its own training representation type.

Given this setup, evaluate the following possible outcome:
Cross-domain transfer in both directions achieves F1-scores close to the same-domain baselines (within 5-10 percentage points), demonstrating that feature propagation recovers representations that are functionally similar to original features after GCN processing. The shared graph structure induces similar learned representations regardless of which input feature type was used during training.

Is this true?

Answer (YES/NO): NO